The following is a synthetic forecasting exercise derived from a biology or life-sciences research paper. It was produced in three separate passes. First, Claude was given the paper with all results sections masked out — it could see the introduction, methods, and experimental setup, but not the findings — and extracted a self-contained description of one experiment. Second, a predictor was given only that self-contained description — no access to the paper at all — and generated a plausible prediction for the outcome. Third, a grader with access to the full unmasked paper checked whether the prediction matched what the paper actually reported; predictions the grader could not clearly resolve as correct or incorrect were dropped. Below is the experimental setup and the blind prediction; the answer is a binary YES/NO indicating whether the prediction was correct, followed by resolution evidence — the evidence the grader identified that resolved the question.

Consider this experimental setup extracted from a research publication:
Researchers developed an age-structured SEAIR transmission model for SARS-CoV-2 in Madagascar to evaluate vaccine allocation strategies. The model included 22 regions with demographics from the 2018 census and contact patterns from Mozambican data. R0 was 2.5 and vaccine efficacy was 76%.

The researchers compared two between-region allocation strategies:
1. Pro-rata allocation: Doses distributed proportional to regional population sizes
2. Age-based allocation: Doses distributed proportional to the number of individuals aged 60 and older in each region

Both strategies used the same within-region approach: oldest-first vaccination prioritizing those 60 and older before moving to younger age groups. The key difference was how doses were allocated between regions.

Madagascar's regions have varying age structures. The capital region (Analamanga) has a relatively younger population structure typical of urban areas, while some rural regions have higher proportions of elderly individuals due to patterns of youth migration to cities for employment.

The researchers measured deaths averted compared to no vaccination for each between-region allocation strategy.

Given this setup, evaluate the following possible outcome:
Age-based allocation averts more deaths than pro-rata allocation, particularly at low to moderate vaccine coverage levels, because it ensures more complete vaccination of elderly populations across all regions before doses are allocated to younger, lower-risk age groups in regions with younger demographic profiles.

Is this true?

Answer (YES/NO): NO